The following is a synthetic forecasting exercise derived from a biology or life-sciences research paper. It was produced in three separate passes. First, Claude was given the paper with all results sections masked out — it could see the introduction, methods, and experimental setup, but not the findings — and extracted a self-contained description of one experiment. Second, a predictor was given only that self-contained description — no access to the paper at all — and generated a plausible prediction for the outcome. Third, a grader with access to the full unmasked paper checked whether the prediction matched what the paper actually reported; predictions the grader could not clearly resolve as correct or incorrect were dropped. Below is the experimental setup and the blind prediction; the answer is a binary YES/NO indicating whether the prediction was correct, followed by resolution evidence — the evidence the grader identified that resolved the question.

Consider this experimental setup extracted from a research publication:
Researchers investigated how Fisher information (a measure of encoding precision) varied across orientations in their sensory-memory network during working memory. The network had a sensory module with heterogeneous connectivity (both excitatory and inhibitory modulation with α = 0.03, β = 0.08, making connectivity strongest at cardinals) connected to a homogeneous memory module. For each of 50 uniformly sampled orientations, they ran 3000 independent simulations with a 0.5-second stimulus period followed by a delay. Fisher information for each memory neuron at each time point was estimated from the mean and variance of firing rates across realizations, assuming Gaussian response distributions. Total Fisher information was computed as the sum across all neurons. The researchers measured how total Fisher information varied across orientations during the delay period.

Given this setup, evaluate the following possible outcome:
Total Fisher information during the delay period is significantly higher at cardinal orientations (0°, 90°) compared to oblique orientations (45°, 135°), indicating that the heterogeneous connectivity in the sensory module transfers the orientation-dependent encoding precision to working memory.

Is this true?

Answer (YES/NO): YES